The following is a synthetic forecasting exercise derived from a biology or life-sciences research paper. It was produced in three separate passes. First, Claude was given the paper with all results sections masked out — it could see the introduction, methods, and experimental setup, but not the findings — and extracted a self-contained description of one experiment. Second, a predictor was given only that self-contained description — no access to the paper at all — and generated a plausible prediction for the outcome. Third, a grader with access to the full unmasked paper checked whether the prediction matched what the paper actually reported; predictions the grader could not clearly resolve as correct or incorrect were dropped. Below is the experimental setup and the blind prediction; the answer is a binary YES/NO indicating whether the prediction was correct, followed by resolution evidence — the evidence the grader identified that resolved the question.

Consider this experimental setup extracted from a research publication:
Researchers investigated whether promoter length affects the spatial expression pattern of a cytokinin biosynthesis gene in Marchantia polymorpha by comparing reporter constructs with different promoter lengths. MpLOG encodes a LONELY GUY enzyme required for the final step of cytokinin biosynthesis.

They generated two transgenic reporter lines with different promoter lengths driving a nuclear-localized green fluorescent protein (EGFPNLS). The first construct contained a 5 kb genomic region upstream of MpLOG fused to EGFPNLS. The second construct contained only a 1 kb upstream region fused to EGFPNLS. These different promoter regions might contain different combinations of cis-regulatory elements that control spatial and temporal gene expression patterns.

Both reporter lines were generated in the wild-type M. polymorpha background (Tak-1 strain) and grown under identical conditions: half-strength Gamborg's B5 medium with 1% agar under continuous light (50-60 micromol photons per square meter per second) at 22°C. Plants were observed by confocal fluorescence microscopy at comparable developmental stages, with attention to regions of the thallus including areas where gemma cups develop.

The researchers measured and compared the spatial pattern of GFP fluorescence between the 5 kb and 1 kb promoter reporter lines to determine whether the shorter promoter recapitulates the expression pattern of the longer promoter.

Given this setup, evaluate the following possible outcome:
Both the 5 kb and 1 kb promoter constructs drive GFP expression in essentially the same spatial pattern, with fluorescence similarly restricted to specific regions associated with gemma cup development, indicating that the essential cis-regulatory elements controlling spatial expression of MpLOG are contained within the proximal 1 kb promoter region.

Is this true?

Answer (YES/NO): YES